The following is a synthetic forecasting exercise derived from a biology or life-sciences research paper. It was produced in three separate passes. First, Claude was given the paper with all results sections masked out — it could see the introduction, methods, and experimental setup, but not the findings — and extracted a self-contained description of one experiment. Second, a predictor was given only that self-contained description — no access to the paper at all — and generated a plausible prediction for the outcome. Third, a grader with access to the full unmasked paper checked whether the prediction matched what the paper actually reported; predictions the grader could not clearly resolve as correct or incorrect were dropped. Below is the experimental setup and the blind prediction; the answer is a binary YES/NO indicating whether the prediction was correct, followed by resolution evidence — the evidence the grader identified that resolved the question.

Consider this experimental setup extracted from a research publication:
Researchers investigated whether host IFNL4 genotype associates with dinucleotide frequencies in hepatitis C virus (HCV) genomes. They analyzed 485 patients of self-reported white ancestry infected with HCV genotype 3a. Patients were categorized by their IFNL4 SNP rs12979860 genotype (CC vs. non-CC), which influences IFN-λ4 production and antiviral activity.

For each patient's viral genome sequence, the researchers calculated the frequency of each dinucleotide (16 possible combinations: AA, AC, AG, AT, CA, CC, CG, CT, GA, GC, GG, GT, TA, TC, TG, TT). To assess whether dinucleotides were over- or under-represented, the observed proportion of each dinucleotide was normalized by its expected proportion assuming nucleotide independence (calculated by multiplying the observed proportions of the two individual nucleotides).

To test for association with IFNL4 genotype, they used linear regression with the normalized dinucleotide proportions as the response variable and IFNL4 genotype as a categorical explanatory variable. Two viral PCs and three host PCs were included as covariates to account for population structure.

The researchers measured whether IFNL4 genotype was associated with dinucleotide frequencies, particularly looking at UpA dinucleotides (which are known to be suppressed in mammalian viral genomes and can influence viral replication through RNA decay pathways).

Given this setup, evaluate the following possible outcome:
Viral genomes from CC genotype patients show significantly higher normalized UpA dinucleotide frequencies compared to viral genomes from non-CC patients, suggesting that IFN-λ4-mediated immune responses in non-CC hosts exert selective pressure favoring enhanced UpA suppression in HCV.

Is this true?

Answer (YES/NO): YES